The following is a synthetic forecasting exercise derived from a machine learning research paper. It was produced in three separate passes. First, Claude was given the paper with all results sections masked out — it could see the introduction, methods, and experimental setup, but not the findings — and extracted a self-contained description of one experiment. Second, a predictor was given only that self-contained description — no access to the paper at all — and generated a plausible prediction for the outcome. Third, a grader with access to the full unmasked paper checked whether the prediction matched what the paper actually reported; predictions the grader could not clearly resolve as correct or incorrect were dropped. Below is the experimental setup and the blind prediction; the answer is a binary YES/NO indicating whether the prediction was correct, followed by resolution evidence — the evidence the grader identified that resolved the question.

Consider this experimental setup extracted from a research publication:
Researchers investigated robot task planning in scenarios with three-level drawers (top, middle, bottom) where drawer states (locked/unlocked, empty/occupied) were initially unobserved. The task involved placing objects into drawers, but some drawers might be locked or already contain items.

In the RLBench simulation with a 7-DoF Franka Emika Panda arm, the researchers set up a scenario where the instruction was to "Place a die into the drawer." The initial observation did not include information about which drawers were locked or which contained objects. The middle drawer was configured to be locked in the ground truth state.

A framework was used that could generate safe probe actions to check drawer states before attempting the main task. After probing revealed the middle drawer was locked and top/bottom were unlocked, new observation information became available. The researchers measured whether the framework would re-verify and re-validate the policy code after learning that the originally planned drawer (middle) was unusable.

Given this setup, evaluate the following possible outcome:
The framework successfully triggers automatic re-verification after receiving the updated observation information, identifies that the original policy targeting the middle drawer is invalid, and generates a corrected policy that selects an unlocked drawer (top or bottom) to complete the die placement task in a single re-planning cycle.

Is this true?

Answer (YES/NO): NO